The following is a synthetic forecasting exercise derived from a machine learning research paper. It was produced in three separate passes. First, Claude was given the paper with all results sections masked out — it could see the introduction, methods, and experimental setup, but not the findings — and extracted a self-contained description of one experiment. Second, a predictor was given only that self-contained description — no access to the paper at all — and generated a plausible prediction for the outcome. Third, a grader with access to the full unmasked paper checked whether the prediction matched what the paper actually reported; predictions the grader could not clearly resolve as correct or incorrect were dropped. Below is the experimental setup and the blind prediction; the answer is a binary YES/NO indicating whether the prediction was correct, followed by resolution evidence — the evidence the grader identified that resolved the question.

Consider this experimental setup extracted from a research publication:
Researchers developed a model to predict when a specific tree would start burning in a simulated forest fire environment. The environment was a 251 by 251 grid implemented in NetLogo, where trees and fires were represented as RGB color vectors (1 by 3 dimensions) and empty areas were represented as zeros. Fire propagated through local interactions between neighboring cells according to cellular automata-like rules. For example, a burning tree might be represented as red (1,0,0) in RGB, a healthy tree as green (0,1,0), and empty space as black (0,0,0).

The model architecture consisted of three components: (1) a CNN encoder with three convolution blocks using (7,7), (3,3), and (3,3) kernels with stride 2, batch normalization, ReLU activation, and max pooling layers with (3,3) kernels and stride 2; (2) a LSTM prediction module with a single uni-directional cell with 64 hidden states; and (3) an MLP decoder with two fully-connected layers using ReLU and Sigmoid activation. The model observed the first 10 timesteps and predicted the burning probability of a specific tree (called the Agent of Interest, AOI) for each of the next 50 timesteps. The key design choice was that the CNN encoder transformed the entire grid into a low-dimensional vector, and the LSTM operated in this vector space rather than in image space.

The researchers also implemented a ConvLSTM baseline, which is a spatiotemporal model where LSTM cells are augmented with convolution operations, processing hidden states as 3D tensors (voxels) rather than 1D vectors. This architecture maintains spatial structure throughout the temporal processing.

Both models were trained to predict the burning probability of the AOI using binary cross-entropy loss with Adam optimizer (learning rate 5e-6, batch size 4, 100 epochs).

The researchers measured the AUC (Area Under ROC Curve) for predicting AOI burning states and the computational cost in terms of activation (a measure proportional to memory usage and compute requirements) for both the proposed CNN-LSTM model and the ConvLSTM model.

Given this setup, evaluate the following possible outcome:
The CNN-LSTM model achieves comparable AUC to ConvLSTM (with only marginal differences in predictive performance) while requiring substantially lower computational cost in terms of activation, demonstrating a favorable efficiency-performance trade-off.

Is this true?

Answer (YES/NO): YES